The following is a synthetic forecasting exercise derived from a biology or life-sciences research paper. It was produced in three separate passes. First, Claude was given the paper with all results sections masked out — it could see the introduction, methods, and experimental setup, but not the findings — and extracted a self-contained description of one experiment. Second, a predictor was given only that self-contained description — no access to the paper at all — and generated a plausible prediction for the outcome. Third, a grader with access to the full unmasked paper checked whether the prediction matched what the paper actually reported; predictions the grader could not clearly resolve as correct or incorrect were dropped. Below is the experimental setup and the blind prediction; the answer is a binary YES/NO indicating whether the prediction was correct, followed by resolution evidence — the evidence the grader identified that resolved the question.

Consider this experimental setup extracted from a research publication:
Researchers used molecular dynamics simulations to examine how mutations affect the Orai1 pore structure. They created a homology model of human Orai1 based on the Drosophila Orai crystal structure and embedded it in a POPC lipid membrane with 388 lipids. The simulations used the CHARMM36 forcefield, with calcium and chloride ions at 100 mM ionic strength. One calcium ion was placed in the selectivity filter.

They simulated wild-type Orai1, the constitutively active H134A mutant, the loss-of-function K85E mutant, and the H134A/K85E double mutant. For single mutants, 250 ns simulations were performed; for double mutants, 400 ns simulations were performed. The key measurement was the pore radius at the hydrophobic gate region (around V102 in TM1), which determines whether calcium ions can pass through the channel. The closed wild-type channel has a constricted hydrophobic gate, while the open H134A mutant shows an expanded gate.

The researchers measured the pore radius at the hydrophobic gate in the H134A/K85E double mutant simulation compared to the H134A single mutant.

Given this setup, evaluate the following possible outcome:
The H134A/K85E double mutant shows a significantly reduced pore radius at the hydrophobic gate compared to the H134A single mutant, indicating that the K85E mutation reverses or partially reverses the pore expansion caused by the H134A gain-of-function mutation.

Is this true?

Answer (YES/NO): YES